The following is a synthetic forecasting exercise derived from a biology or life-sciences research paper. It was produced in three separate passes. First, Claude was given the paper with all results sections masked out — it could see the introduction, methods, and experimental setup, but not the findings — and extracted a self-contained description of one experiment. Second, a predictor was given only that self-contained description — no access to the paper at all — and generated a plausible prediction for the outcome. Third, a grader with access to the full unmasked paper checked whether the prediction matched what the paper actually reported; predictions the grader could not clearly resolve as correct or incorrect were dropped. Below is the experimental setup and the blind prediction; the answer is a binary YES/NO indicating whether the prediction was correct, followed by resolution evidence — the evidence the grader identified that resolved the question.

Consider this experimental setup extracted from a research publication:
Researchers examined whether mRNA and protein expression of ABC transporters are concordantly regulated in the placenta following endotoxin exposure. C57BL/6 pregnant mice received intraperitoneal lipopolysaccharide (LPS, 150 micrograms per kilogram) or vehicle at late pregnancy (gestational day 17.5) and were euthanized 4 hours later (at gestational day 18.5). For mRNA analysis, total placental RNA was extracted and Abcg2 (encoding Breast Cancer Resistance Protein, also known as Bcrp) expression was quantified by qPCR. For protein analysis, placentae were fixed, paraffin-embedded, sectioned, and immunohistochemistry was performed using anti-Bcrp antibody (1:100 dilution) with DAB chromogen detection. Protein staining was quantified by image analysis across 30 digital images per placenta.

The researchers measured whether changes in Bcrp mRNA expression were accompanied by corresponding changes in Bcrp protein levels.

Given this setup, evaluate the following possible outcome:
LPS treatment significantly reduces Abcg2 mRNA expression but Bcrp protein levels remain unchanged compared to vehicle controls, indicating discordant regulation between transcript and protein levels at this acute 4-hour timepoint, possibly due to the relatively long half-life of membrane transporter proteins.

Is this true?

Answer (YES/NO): NO